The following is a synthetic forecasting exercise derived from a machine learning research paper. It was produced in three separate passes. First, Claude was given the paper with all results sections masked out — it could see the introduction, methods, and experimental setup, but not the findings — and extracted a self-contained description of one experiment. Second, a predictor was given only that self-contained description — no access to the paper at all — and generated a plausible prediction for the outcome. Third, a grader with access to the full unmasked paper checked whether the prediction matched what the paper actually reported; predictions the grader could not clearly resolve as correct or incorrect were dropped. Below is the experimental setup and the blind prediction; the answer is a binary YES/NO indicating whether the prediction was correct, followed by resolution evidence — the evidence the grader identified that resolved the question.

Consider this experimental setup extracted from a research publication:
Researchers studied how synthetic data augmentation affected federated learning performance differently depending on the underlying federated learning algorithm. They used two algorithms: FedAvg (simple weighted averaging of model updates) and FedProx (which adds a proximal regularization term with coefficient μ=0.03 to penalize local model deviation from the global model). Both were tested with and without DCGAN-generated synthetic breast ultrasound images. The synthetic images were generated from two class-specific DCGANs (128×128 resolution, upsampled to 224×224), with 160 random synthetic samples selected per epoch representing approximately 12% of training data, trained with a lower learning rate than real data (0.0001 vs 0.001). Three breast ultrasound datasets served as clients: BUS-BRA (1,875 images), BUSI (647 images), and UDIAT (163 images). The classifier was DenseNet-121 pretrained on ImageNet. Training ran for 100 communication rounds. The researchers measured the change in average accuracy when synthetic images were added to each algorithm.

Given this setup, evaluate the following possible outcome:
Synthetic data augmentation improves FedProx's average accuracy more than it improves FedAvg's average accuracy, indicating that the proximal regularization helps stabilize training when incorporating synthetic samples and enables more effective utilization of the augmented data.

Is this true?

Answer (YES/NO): NO